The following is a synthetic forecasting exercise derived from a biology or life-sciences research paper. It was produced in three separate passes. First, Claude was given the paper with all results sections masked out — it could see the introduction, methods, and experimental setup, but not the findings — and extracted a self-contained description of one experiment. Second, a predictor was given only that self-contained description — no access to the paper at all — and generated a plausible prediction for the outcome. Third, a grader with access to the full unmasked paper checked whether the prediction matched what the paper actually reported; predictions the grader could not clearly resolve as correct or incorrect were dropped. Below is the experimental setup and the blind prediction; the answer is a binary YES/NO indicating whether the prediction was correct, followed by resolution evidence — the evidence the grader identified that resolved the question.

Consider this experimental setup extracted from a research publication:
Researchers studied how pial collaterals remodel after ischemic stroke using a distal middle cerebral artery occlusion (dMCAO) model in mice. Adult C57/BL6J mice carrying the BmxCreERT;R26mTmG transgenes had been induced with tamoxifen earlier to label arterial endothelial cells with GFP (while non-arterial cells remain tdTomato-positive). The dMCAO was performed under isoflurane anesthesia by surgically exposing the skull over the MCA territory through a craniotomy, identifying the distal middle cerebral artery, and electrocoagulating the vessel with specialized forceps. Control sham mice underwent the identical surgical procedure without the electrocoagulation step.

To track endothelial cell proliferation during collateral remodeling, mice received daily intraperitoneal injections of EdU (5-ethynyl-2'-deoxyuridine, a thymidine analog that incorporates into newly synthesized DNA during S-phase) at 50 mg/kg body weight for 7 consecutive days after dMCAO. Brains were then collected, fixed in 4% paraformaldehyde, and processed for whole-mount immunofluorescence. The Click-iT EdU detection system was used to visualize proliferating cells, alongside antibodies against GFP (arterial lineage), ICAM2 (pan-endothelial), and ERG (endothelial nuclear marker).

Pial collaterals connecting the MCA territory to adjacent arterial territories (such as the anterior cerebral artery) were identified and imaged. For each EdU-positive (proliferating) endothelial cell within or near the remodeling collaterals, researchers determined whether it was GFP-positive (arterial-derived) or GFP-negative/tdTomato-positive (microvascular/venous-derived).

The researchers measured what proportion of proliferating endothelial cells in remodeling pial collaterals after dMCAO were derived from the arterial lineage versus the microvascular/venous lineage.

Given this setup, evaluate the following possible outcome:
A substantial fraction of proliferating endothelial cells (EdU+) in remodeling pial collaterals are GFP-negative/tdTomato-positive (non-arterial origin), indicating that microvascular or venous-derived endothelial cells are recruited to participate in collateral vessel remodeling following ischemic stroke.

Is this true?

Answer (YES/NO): NO